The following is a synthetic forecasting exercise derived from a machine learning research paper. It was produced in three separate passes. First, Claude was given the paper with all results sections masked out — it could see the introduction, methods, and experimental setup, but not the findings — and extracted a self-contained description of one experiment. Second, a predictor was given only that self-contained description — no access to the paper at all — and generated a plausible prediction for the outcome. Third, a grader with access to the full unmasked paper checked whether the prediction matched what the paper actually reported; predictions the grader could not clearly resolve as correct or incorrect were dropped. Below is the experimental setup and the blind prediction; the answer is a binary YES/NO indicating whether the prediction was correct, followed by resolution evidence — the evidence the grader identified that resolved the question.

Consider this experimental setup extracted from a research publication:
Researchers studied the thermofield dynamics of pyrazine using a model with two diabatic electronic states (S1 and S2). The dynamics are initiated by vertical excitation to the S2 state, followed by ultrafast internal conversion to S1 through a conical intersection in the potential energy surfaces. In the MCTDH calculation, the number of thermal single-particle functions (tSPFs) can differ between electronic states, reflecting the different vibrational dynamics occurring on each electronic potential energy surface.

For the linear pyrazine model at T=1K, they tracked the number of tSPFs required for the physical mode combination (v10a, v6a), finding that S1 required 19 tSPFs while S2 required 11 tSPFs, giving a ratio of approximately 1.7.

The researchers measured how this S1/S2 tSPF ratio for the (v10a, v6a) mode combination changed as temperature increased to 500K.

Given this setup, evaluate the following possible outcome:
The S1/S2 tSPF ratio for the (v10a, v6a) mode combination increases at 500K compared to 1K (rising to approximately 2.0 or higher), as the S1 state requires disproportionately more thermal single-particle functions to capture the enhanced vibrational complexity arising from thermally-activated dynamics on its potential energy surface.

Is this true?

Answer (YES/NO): NO